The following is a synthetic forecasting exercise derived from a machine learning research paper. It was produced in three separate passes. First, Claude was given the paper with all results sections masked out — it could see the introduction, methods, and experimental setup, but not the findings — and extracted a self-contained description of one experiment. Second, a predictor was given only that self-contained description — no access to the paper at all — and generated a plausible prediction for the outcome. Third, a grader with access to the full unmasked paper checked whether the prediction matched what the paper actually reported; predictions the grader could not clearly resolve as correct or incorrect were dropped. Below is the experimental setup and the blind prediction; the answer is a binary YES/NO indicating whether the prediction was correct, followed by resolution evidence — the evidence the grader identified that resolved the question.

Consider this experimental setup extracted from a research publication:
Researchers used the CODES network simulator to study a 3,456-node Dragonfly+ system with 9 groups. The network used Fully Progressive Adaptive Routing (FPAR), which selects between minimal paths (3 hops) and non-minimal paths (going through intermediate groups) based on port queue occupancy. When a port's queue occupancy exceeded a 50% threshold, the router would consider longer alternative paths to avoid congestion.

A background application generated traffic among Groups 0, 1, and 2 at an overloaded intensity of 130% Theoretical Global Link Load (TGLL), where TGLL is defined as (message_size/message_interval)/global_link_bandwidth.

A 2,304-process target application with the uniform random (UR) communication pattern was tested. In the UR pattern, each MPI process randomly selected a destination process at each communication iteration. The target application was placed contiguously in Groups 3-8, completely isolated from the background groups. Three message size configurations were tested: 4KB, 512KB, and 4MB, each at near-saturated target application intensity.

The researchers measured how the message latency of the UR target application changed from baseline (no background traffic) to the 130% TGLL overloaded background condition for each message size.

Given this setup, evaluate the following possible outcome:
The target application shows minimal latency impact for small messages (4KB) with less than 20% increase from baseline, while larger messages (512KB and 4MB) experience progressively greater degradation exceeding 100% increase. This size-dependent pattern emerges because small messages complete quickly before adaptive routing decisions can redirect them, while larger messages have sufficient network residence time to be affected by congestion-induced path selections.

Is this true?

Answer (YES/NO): NO